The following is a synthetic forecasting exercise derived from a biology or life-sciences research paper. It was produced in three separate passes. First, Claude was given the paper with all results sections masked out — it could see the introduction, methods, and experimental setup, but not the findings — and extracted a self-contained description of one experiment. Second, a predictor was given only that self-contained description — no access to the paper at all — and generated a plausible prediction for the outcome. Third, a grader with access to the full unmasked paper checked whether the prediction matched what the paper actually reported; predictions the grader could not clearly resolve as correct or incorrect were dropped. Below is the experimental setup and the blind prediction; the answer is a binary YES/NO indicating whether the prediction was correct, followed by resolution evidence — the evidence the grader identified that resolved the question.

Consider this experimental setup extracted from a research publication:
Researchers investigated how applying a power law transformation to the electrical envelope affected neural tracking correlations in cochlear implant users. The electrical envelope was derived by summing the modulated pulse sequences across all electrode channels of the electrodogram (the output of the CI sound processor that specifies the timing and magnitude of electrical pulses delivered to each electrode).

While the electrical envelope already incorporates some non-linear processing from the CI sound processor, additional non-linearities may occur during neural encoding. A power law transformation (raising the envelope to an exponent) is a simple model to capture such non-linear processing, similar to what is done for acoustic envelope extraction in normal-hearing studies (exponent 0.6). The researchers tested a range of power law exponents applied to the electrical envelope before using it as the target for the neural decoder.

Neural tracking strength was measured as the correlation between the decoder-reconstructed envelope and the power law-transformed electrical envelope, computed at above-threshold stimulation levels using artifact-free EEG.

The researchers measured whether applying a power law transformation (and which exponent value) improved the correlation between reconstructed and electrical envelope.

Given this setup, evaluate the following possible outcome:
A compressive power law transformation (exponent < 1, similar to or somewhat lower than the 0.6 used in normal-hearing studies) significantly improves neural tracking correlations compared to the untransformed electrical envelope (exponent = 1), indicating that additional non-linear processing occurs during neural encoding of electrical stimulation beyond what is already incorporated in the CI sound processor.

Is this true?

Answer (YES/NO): YES